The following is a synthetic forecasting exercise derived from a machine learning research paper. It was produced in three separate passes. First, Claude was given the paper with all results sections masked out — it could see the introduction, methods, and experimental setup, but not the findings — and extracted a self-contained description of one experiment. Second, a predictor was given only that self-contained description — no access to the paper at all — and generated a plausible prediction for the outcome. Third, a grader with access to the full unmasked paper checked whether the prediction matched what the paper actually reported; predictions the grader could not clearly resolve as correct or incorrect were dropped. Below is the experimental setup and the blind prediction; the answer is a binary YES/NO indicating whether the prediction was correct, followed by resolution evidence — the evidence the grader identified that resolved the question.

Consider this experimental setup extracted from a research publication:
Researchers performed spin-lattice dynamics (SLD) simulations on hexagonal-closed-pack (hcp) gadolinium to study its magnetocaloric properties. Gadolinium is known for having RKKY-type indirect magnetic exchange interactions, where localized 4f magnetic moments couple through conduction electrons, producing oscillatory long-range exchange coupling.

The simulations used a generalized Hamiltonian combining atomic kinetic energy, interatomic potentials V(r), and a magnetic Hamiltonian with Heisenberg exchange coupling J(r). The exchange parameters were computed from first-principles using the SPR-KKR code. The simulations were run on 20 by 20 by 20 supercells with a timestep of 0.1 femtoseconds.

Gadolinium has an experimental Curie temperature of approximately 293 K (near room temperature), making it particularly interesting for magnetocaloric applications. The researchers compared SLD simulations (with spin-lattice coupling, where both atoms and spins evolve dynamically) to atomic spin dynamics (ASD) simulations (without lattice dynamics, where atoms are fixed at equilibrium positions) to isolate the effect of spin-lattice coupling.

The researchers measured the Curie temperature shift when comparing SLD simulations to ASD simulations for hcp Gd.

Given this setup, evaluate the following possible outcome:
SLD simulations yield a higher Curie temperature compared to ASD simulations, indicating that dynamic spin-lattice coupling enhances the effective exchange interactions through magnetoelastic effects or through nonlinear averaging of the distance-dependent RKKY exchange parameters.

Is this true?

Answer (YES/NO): NO